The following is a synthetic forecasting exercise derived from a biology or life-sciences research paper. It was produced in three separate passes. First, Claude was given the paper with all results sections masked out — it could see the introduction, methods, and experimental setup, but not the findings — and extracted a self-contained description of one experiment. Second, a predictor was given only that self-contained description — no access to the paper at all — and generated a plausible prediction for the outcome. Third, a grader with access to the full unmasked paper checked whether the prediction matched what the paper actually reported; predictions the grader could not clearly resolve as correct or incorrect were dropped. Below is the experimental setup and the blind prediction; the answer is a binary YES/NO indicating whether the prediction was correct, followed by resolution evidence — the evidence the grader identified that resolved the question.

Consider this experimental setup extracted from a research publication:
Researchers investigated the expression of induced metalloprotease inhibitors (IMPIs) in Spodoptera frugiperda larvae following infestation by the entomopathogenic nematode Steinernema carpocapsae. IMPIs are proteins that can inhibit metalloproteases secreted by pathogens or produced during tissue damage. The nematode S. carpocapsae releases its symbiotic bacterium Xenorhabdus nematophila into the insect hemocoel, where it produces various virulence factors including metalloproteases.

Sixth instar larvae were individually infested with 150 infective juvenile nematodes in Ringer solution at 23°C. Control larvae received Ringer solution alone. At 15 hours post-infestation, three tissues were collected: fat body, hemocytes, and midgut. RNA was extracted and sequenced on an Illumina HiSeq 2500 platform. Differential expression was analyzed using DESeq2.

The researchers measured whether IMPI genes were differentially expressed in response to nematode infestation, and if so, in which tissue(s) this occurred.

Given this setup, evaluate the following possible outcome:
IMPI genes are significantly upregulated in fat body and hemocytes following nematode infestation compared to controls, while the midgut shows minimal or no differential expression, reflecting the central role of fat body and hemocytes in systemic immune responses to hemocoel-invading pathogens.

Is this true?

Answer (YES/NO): YES